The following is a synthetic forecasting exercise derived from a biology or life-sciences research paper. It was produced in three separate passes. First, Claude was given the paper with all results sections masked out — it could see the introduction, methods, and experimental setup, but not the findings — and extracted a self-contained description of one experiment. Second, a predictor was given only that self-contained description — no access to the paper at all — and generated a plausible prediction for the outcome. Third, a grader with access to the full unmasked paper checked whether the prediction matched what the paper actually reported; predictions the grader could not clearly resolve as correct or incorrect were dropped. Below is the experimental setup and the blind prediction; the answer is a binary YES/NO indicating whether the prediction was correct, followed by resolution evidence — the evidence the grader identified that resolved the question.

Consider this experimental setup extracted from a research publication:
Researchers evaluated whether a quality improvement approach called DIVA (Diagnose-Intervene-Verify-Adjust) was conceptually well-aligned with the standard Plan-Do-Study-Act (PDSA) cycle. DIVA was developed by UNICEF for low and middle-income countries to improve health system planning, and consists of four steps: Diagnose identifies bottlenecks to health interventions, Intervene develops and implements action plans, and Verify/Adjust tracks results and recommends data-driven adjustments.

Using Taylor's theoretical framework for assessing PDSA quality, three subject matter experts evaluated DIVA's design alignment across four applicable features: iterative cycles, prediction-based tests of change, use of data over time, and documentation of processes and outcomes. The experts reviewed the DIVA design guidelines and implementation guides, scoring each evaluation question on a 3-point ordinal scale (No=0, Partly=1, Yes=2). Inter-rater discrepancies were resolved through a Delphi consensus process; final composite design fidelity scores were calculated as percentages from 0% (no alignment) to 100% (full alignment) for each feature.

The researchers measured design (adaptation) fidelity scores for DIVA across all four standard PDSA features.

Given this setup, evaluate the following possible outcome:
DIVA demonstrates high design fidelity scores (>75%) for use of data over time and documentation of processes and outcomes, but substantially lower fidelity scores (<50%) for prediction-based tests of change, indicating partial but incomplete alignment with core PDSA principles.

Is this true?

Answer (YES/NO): NO